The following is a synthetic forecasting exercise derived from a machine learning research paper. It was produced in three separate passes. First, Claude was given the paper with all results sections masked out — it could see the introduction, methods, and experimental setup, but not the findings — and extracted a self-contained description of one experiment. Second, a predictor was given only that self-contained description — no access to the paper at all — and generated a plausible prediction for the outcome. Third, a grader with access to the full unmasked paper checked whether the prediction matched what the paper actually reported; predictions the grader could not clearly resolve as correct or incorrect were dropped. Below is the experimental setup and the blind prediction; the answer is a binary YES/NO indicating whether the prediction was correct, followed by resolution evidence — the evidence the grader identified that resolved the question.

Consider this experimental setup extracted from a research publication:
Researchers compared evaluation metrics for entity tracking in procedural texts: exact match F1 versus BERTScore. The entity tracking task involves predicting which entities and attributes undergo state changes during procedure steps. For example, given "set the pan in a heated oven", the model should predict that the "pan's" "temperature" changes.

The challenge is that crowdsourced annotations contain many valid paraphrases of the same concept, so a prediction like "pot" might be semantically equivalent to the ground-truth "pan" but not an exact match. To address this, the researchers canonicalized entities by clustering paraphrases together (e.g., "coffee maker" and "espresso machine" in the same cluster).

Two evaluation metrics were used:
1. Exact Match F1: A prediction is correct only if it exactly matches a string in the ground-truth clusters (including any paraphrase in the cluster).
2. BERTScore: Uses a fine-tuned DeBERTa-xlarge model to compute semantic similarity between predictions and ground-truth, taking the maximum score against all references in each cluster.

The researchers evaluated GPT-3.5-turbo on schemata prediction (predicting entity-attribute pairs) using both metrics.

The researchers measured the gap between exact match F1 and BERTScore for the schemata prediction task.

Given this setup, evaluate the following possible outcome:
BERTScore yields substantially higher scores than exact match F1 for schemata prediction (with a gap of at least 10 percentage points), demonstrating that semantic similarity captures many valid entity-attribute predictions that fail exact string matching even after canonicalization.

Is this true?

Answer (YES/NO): YES